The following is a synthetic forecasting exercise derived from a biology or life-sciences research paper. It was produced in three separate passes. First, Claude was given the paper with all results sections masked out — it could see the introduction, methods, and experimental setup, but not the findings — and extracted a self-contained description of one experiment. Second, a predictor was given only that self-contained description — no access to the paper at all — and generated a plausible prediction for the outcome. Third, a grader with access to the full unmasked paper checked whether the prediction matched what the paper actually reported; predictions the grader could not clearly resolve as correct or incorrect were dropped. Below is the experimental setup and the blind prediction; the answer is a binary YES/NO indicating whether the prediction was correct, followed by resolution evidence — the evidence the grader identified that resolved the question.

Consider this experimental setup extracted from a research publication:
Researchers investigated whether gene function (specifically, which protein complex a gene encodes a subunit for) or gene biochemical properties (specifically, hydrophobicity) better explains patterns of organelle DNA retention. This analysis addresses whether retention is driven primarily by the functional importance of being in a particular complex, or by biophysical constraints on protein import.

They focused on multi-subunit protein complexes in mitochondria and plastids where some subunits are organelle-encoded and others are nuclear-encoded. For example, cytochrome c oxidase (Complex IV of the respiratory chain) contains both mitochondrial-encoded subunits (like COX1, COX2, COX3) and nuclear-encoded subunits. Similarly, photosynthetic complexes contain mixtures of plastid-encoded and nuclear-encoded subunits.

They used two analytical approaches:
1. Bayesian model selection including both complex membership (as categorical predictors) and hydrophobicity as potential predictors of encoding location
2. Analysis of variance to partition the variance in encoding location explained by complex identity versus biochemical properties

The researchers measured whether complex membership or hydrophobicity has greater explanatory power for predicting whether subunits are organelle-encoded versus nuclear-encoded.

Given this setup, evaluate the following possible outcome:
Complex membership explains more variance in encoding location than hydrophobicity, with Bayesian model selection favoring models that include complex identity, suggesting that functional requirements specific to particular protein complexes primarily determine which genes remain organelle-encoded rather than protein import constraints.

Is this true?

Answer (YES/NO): NO